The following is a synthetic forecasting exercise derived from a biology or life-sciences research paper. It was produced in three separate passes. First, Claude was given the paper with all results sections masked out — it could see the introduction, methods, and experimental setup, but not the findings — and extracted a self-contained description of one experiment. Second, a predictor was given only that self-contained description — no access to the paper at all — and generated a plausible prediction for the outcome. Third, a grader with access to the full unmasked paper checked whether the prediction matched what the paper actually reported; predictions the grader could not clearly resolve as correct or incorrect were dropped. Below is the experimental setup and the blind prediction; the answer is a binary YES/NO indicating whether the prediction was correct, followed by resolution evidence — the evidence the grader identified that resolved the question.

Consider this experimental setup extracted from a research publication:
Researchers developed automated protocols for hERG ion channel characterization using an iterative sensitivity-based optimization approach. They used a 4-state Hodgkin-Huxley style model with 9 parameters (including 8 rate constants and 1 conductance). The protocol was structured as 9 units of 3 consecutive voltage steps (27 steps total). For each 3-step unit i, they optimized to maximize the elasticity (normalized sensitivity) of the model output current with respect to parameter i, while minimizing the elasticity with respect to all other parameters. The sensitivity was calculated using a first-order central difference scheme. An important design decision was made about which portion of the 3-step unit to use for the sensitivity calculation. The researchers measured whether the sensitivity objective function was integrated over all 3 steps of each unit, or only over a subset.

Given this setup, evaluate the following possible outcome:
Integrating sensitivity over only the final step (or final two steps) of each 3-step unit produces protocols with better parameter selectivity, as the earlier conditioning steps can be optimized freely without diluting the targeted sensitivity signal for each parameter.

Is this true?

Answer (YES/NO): YES